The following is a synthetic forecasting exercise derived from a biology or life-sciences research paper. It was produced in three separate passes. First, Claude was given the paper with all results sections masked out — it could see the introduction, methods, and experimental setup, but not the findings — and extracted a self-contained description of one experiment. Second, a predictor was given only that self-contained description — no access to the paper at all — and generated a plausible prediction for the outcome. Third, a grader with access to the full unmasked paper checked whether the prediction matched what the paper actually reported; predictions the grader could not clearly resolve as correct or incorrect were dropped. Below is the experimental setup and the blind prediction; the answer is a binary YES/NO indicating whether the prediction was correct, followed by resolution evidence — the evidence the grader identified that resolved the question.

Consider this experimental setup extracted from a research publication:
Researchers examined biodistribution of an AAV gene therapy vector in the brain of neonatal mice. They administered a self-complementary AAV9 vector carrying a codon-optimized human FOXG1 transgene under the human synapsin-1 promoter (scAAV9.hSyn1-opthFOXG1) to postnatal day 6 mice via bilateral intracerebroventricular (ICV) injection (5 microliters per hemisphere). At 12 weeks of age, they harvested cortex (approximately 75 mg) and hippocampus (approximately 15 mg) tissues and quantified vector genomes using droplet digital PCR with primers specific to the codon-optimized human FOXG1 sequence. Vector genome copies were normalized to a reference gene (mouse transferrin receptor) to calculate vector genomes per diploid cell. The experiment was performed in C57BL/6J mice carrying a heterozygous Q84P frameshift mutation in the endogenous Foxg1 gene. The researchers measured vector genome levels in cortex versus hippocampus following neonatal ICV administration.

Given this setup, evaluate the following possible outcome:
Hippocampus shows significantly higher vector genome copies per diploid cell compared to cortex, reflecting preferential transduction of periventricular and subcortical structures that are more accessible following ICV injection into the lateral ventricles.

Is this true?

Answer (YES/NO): NO